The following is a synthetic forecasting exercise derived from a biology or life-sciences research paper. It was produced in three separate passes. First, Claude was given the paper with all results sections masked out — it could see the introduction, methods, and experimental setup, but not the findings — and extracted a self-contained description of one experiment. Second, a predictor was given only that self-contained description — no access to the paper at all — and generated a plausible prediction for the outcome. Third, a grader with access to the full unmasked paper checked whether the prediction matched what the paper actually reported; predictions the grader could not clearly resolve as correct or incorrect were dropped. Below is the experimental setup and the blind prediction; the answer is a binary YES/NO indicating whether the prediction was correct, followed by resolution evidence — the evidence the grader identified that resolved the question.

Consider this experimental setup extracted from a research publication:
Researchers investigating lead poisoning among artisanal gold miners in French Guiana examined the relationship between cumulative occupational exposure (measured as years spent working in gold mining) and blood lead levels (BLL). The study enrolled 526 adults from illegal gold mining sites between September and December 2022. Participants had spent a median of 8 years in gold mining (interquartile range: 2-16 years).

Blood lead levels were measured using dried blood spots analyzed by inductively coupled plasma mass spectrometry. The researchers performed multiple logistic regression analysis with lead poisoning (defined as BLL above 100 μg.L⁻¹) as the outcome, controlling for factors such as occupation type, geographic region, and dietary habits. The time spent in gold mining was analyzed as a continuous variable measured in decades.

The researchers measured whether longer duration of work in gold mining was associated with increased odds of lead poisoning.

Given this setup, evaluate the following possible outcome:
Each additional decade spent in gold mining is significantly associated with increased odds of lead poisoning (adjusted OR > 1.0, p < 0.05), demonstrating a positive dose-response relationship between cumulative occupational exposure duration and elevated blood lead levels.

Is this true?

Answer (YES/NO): YES